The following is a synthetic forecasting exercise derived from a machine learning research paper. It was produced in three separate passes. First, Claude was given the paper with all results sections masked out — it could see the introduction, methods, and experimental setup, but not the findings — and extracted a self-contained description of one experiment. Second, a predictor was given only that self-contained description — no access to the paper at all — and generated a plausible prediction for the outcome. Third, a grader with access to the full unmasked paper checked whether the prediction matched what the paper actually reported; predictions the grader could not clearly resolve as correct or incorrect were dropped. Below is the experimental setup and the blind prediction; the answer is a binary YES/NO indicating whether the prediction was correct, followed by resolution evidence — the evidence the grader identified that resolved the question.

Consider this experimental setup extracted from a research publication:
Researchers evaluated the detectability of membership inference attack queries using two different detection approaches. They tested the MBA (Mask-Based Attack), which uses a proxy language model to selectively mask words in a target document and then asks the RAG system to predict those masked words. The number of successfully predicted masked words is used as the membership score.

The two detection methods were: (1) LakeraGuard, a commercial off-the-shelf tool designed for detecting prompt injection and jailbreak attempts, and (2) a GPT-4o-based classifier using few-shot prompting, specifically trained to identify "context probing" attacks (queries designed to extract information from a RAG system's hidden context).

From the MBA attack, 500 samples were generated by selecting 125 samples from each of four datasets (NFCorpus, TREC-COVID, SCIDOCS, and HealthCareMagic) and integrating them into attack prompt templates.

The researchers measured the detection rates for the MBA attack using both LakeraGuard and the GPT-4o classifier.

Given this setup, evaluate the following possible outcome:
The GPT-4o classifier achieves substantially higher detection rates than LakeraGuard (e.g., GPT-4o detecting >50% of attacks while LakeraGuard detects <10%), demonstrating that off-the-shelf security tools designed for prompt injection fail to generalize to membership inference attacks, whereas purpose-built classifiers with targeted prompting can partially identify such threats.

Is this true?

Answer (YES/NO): NO